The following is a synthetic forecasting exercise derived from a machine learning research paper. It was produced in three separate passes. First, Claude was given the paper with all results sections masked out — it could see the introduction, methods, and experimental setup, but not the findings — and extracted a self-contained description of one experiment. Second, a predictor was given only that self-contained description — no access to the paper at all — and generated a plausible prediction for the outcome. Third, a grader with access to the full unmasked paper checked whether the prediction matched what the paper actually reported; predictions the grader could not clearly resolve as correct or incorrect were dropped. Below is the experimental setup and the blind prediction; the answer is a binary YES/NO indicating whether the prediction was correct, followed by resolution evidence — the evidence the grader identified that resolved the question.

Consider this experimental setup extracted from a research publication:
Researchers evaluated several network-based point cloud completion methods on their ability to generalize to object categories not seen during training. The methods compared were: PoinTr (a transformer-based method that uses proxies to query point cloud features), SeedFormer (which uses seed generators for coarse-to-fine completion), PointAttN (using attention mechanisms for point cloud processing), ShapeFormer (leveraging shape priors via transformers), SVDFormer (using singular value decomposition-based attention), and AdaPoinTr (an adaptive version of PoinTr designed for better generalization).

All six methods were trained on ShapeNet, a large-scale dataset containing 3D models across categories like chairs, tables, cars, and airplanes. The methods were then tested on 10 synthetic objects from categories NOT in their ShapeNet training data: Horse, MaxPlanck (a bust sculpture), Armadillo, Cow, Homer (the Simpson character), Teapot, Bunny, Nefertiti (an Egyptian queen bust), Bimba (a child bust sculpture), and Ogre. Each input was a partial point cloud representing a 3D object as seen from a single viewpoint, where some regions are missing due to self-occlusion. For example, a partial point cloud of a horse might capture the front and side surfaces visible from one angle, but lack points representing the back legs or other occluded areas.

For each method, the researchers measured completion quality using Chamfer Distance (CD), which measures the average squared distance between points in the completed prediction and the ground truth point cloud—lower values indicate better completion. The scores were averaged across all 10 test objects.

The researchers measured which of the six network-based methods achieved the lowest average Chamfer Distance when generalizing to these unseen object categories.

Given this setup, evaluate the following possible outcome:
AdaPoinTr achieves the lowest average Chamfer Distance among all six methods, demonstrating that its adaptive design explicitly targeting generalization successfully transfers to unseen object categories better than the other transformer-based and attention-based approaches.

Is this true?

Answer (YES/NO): NO